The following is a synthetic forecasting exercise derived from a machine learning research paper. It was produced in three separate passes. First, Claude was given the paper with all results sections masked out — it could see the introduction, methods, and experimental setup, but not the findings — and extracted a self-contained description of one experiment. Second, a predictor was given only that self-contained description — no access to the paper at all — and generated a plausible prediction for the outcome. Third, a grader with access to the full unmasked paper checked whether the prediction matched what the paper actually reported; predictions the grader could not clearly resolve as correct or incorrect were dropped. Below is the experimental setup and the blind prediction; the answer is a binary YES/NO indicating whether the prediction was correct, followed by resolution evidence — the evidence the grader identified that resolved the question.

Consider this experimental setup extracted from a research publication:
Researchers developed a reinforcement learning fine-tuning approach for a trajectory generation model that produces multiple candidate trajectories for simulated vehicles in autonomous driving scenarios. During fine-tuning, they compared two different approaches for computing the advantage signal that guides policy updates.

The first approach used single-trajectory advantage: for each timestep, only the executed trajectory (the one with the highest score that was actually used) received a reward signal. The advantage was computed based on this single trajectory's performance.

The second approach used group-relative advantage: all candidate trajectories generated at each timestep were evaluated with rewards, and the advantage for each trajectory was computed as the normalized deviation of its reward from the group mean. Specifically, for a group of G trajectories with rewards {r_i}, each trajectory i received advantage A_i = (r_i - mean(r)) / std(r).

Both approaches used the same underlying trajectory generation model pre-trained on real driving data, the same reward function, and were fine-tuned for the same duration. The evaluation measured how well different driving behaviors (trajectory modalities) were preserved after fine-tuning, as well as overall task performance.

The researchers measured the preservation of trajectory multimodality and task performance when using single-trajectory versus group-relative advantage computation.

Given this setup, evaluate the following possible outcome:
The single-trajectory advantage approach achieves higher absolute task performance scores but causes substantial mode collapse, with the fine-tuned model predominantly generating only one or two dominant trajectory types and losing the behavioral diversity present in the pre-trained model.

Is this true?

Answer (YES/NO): NO